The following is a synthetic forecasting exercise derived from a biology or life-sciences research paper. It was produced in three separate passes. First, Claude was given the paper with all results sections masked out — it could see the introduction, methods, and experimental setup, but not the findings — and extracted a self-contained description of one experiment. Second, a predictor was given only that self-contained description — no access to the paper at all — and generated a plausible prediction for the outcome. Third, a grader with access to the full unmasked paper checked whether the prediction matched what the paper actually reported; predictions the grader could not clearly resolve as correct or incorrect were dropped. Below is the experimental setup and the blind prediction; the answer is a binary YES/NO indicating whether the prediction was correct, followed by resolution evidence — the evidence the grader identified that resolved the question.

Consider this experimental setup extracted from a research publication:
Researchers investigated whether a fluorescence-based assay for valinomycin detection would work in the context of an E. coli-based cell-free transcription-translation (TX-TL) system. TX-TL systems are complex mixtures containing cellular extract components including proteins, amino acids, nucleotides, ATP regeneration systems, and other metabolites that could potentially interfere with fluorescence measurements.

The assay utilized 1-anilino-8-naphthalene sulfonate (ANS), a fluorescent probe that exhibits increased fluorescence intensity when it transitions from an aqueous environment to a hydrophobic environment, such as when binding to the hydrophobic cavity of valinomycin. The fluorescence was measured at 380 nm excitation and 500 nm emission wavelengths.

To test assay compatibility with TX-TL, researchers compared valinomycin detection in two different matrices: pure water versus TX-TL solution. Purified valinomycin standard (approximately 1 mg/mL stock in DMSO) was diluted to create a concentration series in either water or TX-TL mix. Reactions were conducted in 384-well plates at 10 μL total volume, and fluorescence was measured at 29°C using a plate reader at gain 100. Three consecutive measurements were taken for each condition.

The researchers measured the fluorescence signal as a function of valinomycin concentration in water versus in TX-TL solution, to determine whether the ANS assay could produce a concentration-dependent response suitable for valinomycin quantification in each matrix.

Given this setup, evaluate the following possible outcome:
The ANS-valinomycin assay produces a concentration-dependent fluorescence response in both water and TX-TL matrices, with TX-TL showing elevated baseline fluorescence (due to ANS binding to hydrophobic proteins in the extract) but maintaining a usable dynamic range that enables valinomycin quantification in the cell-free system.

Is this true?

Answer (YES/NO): NO